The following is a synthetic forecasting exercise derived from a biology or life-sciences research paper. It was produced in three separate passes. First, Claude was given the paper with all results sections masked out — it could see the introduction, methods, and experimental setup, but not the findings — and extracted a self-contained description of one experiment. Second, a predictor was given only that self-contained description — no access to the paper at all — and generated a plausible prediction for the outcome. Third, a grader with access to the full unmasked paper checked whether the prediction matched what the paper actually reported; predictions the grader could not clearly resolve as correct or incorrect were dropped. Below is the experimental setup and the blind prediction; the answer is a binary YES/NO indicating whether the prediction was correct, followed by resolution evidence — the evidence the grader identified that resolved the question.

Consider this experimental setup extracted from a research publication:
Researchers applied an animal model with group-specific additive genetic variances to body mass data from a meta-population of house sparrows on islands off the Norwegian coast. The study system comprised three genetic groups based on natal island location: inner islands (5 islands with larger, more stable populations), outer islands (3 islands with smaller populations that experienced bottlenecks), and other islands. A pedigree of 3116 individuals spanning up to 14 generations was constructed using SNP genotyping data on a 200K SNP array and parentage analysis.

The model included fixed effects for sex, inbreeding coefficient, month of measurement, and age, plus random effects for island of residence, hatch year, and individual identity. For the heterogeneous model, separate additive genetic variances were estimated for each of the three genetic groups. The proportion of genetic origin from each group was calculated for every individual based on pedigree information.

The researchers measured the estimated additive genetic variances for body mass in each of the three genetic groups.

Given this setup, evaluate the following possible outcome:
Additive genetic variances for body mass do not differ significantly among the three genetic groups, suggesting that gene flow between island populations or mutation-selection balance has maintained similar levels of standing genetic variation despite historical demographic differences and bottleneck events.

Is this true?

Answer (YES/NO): YES